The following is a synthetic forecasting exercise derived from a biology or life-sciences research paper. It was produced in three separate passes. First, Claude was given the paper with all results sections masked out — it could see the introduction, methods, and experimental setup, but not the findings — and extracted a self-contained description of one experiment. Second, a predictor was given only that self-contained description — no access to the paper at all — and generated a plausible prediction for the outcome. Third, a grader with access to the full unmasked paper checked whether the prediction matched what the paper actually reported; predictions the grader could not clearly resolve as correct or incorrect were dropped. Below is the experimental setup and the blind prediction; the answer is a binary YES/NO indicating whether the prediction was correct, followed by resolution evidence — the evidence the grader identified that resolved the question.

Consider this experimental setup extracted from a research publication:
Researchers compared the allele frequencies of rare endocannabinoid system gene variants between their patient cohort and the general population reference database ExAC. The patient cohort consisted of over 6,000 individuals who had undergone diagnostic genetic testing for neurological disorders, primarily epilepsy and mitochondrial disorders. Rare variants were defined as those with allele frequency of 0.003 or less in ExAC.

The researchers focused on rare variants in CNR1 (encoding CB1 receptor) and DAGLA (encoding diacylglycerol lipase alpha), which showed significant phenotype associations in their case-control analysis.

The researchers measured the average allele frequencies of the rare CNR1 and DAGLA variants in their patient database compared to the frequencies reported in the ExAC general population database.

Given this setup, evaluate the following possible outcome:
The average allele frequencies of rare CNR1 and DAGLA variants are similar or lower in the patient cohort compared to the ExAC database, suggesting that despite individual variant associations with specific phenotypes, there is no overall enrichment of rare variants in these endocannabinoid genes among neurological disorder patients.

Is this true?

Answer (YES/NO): NO